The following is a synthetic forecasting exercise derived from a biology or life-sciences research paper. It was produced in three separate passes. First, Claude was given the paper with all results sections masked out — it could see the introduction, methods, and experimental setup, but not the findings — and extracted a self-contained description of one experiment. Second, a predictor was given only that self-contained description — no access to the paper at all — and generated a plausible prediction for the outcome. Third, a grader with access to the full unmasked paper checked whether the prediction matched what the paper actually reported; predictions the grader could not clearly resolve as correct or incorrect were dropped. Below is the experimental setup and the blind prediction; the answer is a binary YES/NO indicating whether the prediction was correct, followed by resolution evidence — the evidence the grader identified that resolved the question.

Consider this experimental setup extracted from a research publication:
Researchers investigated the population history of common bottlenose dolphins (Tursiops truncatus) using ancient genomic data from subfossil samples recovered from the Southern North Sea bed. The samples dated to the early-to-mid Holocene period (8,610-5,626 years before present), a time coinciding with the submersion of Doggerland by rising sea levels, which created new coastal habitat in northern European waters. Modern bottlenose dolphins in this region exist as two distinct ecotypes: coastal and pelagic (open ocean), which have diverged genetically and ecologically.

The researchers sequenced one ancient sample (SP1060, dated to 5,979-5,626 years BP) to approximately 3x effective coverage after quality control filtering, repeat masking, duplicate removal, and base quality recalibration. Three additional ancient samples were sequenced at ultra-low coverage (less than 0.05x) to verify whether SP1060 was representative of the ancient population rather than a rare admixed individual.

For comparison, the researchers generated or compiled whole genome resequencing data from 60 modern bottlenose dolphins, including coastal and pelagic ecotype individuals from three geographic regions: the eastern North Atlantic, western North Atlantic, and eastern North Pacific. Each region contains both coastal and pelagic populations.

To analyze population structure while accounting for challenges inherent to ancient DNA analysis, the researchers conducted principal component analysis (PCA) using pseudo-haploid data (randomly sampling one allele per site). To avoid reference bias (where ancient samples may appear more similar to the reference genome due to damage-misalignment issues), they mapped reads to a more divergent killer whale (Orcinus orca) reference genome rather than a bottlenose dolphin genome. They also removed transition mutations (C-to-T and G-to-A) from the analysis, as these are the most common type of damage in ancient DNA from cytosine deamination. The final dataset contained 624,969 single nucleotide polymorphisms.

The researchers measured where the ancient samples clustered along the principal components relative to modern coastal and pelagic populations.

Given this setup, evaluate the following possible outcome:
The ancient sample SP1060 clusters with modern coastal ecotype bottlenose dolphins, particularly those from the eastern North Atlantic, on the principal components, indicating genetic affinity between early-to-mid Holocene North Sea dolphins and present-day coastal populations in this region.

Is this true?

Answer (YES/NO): NO